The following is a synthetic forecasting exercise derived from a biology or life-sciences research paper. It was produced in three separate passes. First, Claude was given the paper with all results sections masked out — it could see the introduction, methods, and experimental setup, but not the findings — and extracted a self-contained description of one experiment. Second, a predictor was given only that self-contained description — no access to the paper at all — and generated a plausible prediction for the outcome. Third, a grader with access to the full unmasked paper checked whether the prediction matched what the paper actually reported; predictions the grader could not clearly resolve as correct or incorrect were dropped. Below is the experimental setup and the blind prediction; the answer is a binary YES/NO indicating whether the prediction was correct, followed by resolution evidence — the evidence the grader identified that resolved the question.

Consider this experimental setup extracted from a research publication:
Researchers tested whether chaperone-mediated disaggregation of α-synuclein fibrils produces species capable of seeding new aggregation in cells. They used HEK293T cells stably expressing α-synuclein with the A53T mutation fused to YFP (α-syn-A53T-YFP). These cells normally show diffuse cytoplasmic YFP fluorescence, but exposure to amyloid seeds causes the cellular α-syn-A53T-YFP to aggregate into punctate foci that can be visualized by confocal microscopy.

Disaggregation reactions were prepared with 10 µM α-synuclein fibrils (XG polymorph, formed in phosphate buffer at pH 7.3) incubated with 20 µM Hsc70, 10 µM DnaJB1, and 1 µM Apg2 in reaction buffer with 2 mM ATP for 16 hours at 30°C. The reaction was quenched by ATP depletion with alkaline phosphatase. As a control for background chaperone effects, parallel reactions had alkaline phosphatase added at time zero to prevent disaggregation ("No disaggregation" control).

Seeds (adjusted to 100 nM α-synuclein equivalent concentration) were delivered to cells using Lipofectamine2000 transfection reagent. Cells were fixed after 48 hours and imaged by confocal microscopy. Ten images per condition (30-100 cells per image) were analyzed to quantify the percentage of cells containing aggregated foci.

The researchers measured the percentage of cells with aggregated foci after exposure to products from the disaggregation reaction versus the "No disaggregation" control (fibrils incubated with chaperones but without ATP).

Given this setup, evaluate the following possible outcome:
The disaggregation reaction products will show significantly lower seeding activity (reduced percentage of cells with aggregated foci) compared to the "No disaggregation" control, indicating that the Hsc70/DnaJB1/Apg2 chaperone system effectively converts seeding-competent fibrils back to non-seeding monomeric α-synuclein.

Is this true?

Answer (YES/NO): NO